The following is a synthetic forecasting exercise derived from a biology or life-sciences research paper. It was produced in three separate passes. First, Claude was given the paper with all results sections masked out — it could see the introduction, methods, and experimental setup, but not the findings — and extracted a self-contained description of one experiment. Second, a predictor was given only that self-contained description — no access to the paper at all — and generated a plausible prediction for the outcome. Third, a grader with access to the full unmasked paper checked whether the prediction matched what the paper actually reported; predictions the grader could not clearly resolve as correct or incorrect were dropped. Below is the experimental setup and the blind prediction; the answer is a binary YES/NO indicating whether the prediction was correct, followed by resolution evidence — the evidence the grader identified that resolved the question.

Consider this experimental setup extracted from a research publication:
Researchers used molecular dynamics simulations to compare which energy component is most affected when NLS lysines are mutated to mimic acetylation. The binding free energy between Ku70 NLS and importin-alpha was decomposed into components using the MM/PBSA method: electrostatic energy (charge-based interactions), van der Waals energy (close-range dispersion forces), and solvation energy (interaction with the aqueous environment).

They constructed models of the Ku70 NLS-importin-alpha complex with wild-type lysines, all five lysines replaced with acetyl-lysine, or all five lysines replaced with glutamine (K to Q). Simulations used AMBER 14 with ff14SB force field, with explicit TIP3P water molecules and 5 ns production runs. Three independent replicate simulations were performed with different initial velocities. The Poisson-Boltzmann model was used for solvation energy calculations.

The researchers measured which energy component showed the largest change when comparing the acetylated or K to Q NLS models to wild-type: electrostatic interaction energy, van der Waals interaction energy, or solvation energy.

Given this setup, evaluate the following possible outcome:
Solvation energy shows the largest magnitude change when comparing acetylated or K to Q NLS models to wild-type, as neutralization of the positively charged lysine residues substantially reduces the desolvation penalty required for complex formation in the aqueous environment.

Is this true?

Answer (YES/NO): NO